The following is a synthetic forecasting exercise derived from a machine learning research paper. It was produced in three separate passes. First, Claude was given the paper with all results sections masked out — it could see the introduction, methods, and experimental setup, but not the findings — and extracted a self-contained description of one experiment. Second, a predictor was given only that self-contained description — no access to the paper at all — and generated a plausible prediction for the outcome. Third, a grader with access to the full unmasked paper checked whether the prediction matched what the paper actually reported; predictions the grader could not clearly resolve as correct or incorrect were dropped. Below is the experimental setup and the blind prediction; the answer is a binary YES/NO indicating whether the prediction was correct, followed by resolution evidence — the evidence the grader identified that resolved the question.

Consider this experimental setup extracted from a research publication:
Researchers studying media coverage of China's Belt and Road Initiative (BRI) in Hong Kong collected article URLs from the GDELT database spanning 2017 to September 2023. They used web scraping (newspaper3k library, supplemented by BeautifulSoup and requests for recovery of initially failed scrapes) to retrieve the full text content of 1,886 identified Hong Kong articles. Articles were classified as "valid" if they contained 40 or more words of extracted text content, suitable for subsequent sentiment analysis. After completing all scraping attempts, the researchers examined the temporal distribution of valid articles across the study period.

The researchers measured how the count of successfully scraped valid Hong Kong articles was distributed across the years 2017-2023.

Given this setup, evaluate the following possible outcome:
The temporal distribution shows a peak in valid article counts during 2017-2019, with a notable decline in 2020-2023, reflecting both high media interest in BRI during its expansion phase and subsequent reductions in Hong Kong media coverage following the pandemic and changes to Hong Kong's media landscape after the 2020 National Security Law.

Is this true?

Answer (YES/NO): YES